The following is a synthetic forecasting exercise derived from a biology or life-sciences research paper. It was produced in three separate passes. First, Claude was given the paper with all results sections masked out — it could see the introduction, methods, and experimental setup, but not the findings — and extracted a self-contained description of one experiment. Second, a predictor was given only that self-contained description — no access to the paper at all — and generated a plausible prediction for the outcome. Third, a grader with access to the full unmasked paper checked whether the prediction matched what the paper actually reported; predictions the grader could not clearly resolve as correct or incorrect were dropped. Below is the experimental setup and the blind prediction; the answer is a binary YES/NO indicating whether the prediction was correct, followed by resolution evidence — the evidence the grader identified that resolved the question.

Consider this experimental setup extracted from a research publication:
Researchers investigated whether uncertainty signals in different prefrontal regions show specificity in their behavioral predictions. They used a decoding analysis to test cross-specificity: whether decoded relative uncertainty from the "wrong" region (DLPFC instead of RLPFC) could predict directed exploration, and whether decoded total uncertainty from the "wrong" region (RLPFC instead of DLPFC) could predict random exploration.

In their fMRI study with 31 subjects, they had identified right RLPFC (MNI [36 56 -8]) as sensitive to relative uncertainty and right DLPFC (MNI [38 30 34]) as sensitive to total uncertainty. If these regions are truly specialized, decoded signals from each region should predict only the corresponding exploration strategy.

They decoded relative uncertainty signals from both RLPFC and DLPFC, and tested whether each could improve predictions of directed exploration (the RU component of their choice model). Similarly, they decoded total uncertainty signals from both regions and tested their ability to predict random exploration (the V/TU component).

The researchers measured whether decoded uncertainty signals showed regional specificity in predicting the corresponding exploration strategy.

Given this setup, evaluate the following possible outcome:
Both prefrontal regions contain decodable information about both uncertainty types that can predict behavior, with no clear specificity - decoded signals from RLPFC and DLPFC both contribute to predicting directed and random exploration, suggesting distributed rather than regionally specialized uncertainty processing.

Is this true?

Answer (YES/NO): NO